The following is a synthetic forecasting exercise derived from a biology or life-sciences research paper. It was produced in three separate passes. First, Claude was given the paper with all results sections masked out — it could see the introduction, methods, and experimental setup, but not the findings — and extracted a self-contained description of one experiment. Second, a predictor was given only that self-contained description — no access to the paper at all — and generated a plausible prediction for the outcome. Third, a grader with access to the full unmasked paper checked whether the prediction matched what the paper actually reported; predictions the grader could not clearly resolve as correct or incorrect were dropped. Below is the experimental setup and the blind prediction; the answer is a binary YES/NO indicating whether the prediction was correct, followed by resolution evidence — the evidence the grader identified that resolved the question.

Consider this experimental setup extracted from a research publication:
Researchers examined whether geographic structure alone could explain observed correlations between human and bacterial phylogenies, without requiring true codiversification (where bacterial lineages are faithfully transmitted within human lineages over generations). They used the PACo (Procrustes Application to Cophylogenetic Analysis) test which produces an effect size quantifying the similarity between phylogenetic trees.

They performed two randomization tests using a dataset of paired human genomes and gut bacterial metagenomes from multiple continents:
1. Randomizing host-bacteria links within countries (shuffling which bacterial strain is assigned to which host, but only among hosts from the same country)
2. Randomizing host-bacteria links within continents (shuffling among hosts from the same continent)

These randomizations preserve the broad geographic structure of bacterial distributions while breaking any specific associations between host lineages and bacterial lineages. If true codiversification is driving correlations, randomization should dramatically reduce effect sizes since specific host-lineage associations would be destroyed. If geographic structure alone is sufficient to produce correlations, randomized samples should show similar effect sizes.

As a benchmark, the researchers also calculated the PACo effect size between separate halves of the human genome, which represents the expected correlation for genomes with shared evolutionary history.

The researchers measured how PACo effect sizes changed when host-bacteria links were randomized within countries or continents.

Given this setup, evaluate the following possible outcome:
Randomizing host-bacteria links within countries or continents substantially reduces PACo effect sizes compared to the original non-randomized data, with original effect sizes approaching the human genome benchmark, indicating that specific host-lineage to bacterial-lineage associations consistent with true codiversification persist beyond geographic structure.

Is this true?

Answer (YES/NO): NO